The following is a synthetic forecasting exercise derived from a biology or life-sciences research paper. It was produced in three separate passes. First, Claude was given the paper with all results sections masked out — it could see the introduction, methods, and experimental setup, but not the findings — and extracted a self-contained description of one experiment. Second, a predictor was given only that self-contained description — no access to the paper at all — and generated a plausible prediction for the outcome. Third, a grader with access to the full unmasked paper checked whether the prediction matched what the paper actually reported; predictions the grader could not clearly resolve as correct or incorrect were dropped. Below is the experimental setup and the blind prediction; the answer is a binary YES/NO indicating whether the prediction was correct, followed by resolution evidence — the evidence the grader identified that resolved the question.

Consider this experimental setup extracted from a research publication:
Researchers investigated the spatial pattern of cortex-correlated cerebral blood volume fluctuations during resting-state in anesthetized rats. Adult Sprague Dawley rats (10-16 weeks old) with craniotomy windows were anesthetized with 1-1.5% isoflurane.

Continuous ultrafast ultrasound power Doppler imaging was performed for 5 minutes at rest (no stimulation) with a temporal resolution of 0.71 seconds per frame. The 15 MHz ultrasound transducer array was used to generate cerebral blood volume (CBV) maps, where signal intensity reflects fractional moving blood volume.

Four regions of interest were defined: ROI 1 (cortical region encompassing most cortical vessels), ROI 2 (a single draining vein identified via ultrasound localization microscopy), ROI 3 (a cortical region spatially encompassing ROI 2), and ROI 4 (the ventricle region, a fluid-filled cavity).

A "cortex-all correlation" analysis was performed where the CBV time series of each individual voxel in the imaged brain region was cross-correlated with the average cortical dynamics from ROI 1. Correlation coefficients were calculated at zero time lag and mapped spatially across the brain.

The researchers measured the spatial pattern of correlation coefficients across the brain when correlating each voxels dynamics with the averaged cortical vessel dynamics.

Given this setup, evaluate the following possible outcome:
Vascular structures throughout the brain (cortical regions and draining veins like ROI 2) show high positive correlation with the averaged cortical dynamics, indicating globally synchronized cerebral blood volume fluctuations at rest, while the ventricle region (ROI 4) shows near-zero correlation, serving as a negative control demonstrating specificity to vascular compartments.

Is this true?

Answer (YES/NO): NO